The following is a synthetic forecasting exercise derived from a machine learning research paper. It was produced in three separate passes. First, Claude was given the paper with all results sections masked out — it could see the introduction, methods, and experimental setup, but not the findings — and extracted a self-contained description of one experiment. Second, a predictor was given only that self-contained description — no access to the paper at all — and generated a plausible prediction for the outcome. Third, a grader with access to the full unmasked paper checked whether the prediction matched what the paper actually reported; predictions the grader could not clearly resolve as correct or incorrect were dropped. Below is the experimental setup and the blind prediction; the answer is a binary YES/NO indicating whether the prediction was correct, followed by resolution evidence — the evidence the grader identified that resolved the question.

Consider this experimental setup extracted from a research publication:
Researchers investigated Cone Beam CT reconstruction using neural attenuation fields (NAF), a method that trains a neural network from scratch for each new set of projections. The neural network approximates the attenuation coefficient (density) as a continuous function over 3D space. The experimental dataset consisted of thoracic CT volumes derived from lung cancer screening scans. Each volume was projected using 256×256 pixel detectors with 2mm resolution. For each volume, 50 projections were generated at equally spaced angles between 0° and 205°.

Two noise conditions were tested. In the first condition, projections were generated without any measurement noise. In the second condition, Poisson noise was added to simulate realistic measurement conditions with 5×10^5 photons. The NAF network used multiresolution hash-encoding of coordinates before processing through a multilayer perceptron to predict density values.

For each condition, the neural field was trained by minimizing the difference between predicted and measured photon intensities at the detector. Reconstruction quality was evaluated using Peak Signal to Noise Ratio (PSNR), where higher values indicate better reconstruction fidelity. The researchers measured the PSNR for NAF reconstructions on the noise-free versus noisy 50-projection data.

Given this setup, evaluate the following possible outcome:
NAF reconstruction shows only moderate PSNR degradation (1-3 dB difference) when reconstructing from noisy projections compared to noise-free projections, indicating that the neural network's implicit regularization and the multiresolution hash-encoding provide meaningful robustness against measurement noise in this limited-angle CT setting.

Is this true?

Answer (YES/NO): YES